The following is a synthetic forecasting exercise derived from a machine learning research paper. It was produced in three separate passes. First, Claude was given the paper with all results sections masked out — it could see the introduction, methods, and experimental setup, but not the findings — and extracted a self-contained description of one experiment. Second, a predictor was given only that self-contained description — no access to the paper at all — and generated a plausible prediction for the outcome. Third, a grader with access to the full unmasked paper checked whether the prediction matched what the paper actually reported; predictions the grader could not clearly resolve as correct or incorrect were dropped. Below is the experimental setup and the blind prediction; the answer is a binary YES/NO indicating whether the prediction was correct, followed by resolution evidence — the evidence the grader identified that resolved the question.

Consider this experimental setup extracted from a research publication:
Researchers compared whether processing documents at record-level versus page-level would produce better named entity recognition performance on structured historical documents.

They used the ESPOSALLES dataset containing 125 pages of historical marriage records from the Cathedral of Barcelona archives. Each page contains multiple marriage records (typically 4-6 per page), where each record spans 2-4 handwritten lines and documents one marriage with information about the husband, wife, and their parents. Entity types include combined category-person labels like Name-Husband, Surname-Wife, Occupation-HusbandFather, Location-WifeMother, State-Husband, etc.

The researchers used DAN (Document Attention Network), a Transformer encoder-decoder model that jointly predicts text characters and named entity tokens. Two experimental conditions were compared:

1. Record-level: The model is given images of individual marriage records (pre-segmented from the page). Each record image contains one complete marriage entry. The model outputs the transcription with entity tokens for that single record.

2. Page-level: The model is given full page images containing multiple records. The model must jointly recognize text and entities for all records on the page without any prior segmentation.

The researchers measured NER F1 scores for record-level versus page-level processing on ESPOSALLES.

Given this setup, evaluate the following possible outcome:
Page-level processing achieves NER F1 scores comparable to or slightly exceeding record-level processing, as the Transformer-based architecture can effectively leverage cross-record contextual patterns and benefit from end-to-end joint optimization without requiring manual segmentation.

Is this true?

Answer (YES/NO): NO